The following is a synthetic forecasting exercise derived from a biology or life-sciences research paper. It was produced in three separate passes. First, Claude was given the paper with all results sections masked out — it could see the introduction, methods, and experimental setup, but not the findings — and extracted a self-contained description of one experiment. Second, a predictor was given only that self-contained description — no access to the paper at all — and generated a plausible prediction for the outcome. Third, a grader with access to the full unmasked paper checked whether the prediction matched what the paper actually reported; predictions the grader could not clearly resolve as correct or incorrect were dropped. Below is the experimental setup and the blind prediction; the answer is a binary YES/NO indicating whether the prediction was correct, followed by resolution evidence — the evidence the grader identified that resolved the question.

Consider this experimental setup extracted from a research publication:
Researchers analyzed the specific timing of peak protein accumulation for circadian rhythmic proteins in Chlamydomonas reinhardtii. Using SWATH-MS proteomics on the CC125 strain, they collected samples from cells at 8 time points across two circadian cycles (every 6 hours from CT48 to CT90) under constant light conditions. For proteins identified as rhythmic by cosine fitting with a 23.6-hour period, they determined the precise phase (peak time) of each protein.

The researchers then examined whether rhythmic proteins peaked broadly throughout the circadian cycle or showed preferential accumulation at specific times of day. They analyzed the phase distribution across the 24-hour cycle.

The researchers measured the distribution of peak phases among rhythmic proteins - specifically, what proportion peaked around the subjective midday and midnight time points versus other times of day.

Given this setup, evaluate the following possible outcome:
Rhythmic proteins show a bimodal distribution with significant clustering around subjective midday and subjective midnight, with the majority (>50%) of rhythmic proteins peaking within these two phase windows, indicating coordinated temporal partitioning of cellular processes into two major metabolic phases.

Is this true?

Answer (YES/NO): YES